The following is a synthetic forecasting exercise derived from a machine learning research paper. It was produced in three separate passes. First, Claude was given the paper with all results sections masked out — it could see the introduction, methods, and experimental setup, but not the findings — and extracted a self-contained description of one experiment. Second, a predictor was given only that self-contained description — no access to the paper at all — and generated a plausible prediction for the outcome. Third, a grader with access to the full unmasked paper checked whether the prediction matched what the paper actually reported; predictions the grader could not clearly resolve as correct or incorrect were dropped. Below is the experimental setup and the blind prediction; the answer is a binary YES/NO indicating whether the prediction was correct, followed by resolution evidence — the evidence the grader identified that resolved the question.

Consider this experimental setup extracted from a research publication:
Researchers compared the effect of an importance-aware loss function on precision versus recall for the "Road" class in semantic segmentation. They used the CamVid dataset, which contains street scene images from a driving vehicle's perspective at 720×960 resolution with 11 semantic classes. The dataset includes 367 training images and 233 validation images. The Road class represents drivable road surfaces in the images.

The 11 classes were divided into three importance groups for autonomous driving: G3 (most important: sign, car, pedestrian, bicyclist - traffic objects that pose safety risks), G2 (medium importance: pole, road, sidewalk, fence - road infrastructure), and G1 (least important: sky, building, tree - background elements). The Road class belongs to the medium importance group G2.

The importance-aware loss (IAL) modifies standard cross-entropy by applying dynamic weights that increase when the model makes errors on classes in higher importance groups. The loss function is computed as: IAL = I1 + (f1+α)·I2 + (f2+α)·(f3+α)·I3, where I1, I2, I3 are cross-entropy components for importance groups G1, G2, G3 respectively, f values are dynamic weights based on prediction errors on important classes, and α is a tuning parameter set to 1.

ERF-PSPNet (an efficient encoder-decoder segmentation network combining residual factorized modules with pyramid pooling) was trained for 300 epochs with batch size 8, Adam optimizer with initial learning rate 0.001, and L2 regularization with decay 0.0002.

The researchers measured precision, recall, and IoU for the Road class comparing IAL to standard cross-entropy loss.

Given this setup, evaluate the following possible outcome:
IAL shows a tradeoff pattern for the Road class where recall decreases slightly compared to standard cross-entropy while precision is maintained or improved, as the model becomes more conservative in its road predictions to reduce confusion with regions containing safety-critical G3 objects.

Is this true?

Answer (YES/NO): YES